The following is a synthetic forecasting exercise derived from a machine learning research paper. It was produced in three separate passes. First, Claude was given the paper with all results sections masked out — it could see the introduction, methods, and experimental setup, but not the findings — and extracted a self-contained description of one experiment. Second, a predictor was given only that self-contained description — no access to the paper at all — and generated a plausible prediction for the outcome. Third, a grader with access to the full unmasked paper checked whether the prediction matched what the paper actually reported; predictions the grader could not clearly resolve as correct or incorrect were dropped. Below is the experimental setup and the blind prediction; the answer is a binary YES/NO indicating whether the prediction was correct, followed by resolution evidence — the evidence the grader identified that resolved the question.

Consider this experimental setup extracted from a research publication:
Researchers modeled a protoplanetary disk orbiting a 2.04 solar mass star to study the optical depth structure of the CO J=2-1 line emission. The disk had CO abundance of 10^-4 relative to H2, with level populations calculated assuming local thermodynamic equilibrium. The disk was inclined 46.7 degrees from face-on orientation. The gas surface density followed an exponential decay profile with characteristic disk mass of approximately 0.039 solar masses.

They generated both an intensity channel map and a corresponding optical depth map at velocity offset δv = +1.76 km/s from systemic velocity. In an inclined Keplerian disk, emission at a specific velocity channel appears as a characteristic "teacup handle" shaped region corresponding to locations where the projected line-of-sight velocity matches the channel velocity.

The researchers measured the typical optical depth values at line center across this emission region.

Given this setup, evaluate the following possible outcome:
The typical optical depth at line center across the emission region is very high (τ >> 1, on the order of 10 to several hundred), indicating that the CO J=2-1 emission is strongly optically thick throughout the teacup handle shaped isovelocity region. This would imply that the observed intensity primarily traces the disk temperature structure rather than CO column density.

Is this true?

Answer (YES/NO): NO